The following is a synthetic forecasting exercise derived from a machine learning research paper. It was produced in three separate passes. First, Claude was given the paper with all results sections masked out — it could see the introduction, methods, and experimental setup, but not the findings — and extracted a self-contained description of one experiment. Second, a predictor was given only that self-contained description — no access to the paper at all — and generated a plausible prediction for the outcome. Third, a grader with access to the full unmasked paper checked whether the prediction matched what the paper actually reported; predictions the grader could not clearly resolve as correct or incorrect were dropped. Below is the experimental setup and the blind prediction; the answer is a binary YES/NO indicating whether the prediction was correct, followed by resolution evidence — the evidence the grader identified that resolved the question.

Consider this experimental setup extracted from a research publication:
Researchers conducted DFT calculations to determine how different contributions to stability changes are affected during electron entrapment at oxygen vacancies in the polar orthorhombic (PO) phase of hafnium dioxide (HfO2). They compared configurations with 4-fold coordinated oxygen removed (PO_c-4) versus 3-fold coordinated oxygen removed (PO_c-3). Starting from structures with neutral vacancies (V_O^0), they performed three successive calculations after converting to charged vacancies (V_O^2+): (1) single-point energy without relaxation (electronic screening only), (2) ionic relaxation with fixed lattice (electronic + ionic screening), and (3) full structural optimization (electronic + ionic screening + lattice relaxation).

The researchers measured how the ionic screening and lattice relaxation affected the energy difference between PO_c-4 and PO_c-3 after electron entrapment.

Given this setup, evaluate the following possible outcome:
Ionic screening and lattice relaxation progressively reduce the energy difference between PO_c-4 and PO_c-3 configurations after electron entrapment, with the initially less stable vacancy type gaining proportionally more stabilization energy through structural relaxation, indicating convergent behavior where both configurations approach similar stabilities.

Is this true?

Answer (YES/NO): NO